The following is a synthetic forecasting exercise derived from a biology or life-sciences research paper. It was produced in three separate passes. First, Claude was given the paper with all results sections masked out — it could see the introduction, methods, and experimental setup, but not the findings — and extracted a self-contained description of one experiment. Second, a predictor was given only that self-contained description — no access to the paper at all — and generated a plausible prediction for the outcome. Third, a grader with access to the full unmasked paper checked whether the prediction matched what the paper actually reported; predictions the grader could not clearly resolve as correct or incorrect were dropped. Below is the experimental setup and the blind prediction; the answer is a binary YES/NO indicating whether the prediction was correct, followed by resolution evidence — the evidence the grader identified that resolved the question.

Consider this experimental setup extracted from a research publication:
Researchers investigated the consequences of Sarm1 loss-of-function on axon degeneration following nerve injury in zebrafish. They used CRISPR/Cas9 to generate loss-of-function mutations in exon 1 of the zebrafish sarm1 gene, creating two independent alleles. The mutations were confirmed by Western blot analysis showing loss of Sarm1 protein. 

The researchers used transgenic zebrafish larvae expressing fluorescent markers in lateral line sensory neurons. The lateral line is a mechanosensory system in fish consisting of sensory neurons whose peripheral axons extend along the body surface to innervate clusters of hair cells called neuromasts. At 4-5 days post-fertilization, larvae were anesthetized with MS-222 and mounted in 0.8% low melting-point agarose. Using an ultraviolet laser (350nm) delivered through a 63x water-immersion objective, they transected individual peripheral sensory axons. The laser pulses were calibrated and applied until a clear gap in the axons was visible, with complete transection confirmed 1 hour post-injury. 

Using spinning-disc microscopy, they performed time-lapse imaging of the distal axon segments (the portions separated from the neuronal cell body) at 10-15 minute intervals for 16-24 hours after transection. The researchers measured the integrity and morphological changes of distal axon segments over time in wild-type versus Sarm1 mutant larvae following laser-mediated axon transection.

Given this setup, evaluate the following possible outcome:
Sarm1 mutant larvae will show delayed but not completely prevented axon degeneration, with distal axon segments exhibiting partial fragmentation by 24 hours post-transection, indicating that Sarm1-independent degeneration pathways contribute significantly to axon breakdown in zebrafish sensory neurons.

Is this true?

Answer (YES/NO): NO